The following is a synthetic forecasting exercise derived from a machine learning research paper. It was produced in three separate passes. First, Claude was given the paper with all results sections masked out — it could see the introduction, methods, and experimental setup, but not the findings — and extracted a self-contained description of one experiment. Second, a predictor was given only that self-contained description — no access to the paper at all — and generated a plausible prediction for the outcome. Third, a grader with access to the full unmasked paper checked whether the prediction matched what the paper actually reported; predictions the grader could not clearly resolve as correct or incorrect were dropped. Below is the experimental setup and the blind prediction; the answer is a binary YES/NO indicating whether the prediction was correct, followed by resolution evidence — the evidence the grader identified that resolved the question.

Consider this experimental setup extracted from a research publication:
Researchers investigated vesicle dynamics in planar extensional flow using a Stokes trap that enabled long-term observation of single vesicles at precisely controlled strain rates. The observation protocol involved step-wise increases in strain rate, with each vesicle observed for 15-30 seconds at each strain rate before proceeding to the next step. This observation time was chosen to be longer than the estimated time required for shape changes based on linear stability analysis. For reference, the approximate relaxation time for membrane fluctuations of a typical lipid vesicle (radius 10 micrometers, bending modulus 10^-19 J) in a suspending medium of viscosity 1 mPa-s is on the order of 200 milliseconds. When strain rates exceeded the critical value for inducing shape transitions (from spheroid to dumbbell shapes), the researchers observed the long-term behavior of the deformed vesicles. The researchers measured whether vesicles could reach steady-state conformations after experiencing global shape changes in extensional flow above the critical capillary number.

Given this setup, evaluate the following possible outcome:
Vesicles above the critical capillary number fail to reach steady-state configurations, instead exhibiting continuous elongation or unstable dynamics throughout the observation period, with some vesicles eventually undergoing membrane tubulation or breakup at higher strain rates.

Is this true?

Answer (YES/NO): NO